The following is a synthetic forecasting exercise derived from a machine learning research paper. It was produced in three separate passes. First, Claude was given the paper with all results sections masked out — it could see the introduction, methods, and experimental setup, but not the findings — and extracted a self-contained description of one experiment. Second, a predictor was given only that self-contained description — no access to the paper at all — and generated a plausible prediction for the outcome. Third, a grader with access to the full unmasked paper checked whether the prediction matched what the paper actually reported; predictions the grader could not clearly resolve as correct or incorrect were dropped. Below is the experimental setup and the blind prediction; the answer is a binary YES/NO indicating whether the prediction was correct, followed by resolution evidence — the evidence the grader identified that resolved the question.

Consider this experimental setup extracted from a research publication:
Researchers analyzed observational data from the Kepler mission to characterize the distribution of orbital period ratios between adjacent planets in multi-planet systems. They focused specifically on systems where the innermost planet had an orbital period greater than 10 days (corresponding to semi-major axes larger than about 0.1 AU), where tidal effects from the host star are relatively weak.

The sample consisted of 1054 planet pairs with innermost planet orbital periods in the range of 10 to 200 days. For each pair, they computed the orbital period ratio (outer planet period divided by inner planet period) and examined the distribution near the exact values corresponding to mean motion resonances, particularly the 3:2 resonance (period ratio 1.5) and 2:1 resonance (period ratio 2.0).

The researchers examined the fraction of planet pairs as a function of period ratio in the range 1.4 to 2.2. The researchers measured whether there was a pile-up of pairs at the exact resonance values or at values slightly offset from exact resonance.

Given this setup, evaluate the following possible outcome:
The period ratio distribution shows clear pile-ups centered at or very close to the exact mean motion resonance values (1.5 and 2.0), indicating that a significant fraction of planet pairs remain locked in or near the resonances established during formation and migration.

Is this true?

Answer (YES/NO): NO